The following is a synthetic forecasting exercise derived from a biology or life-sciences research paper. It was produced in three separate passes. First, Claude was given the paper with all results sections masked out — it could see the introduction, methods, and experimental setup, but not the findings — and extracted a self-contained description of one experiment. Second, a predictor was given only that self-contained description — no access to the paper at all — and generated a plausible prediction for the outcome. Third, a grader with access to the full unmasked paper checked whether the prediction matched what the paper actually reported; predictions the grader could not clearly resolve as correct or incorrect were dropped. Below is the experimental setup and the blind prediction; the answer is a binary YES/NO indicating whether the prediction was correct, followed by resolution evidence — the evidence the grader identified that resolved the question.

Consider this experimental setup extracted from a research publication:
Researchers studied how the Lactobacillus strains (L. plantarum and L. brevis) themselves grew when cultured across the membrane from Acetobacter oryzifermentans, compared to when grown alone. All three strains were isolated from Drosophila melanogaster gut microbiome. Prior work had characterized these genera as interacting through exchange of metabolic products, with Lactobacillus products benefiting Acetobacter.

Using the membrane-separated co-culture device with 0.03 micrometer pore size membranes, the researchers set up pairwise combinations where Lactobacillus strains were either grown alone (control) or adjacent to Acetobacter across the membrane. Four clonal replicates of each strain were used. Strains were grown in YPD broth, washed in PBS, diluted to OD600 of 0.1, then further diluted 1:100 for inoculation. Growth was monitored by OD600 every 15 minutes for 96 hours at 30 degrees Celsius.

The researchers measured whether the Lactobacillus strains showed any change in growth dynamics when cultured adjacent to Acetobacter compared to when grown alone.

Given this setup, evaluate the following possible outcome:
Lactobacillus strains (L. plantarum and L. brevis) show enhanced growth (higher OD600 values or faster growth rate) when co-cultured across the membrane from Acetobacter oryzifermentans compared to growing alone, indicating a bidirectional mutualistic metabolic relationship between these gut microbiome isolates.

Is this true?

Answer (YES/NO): NO